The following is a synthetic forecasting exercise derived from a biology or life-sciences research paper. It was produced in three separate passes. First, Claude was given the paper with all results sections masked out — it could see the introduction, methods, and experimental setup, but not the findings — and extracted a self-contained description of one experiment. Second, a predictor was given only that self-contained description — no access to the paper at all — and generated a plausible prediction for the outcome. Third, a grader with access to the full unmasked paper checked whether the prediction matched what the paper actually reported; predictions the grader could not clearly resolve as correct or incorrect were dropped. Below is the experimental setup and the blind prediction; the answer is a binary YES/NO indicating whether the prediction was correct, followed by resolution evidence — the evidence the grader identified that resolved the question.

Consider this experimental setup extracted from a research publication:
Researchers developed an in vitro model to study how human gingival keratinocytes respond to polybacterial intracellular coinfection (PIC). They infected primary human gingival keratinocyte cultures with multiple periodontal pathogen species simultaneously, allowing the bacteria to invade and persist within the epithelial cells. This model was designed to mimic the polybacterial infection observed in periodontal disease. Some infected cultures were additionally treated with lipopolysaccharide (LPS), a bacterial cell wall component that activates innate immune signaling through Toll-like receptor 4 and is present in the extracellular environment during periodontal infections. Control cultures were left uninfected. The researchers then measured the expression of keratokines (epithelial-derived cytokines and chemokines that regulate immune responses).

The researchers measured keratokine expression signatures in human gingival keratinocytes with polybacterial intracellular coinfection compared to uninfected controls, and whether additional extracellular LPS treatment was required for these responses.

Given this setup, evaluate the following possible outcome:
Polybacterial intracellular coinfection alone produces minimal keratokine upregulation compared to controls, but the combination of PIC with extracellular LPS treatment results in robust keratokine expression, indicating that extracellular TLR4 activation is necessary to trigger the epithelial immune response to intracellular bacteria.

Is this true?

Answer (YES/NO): NO